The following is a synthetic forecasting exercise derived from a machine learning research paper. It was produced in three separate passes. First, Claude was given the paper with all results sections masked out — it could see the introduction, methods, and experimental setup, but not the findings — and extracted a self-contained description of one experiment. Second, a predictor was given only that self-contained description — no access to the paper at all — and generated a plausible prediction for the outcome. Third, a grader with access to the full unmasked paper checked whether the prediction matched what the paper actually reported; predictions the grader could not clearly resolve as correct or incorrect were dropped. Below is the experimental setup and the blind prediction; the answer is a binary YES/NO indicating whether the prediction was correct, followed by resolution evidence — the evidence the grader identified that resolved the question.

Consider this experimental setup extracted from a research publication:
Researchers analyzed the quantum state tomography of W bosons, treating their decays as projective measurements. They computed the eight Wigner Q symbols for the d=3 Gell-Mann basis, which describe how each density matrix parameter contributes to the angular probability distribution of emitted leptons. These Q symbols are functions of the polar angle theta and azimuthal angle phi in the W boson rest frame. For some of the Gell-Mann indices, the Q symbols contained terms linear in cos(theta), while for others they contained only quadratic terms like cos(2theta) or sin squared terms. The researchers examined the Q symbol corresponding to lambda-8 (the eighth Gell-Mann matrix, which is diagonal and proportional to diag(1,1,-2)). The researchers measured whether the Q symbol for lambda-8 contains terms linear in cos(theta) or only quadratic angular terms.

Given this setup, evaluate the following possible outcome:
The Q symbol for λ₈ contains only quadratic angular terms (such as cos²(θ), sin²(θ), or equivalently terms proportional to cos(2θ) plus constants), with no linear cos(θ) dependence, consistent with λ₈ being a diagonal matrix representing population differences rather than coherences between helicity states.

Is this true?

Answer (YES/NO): NO